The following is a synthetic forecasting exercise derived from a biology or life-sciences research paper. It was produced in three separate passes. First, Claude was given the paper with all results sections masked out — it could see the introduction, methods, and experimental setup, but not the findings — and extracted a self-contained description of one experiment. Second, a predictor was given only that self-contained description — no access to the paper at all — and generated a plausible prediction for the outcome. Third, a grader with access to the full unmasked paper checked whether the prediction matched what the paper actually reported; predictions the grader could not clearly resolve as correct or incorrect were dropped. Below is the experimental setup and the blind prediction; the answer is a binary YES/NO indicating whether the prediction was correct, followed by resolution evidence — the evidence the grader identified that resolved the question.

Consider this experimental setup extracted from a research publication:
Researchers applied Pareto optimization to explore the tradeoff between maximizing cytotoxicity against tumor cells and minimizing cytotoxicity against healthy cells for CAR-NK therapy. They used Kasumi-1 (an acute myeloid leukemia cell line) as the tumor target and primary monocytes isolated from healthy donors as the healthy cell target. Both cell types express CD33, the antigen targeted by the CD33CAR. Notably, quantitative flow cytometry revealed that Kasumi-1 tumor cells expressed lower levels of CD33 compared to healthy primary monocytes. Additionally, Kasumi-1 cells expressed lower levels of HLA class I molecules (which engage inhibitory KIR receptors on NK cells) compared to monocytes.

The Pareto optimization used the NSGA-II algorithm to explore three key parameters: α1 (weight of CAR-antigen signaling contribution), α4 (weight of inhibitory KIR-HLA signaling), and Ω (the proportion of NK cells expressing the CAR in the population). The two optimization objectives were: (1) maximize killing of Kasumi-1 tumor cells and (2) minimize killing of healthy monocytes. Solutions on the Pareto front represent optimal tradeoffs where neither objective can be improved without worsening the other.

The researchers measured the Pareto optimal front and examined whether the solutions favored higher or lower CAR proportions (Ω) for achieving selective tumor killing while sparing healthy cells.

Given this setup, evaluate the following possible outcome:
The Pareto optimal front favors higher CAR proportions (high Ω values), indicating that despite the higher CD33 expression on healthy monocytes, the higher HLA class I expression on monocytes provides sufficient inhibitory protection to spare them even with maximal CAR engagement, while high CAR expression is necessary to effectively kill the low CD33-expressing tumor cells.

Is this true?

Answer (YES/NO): NO